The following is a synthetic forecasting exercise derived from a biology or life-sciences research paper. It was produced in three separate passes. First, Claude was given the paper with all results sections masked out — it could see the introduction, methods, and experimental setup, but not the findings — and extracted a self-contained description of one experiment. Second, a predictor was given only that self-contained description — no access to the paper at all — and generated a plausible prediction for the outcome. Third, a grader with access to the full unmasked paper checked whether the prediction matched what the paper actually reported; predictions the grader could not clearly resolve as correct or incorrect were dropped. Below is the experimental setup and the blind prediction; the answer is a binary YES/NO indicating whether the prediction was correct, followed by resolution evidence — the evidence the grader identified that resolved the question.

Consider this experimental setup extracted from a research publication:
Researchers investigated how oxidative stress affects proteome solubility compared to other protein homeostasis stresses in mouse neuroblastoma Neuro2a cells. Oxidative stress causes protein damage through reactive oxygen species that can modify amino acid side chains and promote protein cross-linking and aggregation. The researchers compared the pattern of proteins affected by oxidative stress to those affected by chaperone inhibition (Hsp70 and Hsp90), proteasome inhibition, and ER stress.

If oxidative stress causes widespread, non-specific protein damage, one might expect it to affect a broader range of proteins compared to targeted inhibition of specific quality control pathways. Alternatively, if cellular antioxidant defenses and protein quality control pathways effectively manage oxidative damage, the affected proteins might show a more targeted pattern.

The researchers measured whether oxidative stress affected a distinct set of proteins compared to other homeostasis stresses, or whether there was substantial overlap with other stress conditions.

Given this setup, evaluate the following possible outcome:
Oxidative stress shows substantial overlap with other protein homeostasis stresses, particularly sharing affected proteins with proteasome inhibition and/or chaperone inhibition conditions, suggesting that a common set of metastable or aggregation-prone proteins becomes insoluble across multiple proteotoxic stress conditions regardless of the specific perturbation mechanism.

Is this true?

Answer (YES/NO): NO